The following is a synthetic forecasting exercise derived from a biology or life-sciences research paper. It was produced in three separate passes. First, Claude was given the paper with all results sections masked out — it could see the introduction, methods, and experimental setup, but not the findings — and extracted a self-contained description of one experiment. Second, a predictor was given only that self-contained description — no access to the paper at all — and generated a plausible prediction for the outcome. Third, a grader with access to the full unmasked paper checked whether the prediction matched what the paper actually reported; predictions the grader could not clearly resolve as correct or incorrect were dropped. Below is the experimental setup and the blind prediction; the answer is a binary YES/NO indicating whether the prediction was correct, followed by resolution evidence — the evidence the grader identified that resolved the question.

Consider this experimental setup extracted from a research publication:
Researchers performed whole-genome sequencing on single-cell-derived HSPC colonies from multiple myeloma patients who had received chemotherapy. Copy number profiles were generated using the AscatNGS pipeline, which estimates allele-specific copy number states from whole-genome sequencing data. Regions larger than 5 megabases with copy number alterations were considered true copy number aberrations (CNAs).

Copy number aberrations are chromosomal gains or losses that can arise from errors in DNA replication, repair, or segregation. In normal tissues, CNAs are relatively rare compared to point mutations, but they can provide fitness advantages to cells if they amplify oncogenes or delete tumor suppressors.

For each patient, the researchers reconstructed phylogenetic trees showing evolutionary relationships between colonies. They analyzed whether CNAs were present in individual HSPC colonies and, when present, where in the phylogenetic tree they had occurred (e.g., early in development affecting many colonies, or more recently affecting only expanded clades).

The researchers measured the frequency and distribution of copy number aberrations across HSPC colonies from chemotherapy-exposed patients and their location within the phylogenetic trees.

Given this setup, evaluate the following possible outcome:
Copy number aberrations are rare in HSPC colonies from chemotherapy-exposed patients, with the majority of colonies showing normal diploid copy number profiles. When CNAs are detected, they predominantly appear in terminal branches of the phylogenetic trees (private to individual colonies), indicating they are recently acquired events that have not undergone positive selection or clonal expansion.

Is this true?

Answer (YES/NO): NO